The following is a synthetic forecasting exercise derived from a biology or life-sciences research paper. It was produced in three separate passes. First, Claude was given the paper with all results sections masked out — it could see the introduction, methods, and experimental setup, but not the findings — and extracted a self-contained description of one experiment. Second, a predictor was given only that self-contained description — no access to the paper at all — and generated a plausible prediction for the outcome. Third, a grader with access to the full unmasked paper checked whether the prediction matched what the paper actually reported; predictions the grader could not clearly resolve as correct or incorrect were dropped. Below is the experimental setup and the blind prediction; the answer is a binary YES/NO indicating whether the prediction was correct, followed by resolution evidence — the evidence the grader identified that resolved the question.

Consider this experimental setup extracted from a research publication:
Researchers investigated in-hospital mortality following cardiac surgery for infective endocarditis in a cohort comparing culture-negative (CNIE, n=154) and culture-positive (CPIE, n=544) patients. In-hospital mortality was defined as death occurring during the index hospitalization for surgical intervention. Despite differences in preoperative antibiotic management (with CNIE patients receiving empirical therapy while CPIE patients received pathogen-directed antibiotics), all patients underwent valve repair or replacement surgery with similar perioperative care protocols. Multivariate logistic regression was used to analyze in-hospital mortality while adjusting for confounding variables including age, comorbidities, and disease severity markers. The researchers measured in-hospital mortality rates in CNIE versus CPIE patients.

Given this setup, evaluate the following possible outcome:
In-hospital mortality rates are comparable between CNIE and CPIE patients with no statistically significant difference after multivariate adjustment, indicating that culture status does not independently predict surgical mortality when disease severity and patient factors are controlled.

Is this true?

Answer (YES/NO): YES